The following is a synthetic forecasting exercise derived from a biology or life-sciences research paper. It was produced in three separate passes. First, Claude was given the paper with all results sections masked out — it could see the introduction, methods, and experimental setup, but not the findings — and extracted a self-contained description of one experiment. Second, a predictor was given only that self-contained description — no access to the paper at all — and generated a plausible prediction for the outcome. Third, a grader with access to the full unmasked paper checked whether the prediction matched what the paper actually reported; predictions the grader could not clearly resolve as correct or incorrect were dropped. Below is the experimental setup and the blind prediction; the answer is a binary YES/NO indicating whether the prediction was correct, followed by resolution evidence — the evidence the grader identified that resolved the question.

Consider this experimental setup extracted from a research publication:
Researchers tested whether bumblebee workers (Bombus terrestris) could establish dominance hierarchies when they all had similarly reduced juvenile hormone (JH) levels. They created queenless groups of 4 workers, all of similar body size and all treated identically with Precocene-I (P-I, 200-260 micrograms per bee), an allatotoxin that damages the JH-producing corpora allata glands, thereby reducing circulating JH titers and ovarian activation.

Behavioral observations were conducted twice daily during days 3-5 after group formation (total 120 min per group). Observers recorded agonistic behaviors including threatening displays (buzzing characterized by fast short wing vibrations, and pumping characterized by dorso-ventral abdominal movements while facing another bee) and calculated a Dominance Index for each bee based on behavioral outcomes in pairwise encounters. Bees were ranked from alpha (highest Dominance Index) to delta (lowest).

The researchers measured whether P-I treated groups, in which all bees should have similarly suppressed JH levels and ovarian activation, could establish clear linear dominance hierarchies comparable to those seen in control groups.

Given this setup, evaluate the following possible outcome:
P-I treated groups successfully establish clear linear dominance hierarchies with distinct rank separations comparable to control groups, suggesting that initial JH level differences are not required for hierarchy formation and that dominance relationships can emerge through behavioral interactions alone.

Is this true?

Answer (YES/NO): NO